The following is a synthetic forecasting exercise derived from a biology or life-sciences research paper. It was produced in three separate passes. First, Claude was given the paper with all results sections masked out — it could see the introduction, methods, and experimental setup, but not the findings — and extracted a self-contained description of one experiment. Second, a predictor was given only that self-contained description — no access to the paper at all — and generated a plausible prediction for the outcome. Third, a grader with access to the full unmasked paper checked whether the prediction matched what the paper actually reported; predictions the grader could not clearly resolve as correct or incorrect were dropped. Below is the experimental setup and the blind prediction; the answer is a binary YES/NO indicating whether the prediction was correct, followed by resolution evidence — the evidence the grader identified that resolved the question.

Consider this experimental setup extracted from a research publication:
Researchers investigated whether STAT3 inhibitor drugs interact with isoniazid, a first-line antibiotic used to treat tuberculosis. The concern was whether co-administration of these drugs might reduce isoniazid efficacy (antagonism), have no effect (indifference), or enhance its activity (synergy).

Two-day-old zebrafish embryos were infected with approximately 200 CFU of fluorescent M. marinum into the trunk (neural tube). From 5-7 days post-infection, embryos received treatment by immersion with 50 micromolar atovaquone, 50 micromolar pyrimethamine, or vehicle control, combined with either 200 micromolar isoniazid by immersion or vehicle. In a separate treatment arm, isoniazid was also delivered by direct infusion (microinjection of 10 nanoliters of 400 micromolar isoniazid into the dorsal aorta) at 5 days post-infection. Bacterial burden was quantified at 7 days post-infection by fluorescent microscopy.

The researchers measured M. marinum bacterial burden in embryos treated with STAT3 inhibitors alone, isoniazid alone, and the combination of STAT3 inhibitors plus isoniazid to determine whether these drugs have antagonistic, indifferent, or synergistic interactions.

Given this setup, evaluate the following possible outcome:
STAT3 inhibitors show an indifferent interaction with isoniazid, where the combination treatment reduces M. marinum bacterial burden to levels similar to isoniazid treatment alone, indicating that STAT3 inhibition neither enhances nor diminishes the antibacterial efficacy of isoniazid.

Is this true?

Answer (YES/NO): YES